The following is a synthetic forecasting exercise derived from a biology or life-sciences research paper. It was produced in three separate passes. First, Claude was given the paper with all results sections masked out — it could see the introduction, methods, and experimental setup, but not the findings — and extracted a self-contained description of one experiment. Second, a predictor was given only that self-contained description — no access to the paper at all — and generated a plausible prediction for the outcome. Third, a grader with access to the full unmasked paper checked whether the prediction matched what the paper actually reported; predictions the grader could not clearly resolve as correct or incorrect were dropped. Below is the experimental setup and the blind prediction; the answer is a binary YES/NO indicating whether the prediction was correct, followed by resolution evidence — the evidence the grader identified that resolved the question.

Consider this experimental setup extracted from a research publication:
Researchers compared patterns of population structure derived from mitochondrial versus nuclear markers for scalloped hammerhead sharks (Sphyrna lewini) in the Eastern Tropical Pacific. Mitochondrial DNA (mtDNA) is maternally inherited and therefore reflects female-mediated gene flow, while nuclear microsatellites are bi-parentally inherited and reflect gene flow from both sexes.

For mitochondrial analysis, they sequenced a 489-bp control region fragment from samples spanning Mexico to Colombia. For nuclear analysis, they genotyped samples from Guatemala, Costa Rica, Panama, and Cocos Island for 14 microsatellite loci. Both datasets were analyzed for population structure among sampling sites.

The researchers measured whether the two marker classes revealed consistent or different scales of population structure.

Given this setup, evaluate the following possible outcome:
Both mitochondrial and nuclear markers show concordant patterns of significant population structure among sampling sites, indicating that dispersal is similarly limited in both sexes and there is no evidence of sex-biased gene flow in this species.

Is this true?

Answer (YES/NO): NO